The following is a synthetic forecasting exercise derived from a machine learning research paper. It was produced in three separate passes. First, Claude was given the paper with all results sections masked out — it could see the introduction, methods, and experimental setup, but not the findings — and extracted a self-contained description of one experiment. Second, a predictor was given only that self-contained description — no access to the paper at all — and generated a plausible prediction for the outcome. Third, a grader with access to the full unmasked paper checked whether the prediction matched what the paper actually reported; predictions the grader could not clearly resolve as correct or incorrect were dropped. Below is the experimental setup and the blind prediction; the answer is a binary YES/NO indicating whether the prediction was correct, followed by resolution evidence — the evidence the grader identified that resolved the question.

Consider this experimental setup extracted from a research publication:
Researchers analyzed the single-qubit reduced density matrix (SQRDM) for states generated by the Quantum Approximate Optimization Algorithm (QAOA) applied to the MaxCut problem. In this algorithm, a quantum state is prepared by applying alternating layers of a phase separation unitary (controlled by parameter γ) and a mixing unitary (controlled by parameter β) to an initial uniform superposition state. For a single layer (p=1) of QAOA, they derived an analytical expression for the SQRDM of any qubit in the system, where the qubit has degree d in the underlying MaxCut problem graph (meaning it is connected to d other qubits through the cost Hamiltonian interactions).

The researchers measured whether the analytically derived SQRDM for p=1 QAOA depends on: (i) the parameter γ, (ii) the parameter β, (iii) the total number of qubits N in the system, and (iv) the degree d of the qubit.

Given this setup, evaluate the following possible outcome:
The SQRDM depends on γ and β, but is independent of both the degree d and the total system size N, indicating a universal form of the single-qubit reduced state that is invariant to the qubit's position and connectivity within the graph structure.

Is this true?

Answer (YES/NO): NO